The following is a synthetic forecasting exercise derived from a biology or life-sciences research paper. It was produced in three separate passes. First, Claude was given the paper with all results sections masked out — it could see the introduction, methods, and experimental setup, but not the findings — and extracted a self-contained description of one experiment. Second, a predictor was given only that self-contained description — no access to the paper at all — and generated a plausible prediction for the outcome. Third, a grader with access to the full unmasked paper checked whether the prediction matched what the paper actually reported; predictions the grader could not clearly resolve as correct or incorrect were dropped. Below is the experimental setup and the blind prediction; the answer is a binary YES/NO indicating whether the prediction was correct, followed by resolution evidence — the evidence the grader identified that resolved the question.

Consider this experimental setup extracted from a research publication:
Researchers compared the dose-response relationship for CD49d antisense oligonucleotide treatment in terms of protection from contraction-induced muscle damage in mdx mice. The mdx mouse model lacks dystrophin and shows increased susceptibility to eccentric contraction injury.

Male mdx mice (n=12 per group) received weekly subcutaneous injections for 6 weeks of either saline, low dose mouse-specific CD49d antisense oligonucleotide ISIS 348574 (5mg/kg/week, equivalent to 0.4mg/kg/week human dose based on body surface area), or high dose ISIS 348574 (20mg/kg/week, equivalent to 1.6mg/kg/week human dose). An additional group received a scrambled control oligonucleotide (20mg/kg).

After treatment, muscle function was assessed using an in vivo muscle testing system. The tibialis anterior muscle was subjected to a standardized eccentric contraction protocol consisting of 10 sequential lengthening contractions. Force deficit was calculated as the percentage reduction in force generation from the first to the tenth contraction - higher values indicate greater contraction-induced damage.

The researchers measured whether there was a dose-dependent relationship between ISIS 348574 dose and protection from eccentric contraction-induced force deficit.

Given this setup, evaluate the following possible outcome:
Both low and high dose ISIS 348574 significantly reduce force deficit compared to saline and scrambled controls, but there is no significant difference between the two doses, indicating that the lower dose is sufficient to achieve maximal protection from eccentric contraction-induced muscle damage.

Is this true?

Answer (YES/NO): NO